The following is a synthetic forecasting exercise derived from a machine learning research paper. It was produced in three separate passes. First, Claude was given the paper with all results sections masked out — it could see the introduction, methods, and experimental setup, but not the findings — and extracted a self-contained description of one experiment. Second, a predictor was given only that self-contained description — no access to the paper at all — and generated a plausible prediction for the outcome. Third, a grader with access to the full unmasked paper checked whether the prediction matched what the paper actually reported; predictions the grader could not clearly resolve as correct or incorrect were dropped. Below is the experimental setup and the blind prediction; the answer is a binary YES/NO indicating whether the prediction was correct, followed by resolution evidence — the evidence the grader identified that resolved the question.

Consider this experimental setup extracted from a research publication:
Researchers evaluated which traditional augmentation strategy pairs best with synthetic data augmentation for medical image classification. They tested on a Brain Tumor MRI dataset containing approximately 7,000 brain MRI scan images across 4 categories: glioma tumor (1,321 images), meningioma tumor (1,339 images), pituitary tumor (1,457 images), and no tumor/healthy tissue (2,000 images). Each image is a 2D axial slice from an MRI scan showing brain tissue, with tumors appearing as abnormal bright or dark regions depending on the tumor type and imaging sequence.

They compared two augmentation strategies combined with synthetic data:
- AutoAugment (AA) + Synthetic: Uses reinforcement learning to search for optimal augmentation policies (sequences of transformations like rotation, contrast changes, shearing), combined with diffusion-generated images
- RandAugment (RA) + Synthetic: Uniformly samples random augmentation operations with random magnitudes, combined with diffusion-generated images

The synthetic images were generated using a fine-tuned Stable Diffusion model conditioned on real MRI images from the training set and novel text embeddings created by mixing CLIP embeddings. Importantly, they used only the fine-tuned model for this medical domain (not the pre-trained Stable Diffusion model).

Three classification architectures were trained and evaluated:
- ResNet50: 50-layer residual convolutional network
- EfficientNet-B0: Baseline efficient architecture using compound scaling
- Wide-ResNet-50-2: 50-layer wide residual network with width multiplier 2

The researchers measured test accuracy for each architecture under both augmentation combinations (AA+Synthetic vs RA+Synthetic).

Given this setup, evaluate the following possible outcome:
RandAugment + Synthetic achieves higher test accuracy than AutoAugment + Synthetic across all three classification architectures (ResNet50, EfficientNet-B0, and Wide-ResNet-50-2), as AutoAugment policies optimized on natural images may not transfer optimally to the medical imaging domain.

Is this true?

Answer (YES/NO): NO